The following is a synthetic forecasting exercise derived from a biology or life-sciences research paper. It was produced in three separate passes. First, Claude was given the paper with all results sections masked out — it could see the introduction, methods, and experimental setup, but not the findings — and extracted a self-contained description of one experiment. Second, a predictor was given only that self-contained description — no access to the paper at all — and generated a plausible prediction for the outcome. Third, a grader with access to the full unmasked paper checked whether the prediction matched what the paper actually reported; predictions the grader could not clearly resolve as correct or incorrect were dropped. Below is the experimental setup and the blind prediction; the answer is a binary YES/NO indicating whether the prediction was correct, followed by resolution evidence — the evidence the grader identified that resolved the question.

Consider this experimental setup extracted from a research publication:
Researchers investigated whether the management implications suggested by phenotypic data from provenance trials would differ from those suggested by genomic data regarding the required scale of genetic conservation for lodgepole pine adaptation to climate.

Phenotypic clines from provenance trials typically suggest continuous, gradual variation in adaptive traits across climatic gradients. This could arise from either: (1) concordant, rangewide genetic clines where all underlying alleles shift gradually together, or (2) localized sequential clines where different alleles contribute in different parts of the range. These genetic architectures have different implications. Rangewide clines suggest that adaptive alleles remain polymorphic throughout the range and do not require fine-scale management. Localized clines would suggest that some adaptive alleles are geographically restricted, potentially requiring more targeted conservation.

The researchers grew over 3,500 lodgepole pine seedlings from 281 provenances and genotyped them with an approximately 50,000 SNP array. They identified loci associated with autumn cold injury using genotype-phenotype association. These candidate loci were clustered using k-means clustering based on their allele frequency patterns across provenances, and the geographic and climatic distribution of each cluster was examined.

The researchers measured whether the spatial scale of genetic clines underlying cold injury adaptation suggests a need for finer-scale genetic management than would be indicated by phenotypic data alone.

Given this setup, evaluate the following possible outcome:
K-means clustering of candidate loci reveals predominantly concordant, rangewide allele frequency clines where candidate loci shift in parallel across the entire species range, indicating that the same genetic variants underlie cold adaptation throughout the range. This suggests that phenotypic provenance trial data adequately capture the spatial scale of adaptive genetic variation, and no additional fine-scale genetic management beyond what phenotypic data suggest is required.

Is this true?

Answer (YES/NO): NO